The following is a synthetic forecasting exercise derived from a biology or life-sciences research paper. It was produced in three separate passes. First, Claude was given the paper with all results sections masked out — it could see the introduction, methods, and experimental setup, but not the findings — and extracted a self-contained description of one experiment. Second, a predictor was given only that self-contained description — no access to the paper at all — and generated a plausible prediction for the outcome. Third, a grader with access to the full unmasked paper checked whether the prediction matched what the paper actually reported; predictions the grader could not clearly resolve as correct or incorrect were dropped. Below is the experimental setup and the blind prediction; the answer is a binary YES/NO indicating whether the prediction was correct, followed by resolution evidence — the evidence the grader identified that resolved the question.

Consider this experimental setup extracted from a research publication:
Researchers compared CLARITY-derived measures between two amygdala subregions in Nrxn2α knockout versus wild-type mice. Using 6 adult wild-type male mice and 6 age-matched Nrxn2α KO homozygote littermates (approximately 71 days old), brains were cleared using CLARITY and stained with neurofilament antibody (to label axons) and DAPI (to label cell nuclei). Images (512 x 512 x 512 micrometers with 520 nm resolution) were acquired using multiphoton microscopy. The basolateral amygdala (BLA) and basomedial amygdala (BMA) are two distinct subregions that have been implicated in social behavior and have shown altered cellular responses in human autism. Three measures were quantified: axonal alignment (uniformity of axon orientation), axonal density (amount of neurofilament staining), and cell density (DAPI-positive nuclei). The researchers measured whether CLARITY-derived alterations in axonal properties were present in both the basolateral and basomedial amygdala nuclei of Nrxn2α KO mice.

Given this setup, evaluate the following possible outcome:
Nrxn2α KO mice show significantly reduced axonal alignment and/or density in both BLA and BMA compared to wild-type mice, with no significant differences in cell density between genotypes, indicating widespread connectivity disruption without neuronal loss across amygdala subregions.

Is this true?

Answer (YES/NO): NO